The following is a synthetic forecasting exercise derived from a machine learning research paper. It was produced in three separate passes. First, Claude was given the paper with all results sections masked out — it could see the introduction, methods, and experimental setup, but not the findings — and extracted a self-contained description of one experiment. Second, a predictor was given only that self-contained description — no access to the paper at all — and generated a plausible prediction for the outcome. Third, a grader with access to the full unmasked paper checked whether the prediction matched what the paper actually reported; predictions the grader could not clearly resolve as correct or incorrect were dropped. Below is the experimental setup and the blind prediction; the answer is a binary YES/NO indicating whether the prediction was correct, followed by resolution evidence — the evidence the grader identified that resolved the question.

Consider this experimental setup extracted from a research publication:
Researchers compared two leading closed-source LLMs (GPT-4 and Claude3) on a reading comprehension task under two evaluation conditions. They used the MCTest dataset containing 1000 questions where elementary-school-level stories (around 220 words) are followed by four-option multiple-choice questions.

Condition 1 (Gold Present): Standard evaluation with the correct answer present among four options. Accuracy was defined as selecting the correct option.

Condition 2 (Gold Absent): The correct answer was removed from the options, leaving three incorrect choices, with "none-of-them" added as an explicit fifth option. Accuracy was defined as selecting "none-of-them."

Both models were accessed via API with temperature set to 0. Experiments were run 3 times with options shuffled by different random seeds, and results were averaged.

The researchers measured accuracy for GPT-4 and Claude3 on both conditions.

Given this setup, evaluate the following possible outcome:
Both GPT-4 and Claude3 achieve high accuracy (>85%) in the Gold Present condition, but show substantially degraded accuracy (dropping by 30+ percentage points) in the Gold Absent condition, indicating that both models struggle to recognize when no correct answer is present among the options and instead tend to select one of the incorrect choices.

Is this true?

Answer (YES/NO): NO